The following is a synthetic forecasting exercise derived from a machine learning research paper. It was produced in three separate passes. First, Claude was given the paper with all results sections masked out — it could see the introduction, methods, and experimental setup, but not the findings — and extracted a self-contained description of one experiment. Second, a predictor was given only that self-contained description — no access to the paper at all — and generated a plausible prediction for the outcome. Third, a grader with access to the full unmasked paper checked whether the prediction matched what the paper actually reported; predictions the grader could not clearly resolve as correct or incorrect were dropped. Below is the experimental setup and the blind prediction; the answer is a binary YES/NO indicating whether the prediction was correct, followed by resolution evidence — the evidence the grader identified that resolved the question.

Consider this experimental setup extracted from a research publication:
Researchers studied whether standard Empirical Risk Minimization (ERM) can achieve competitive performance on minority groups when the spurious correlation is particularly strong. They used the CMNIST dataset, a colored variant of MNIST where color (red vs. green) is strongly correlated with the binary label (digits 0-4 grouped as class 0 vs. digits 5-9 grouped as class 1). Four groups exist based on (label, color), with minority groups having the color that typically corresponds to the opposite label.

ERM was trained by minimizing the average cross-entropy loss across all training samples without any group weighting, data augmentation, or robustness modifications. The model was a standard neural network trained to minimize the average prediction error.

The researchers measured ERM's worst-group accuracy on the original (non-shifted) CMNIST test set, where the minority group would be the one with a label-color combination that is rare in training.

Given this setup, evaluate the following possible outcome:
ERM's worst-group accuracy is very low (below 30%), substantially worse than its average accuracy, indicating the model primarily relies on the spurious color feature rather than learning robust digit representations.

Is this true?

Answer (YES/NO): YES